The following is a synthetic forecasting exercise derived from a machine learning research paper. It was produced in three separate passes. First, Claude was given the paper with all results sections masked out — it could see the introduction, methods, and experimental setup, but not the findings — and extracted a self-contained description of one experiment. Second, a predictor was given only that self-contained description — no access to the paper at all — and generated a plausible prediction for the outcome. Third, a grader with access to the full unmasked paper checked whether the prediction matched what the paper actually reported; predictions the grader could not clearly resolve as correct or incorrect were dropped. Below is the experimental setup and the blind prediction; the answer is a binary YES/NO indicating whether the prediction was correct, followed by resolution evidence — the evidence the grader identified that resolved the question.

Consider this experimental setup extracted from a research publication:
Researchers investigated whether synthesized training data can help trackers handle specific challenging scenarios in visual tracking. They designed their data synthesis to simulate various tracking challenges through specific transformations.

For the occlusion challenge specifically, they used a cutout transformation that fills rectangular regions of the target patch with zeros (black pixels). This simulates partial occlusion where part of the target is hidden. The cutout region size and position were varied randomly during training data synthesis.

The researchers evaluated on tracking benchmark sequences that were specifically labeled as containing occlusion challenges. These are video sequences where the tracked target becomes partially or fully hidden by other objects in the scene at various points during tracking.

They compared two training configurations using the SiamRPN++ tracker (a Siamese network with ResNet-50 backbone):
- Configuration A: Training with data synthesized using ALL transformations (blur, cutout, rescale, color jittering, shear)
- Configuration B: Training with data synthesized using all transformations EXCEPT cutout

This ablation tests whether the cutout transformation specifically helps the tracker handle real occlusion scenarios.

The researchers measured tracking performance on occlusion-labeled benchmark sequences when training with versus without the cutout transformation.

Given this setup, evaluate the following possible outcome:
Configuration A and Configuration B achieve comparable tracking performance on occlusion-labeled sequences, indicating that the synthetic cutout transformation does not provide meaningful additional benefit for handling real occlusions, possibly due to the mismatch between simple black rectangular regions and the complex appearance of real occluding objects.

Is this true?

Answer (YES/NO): NO